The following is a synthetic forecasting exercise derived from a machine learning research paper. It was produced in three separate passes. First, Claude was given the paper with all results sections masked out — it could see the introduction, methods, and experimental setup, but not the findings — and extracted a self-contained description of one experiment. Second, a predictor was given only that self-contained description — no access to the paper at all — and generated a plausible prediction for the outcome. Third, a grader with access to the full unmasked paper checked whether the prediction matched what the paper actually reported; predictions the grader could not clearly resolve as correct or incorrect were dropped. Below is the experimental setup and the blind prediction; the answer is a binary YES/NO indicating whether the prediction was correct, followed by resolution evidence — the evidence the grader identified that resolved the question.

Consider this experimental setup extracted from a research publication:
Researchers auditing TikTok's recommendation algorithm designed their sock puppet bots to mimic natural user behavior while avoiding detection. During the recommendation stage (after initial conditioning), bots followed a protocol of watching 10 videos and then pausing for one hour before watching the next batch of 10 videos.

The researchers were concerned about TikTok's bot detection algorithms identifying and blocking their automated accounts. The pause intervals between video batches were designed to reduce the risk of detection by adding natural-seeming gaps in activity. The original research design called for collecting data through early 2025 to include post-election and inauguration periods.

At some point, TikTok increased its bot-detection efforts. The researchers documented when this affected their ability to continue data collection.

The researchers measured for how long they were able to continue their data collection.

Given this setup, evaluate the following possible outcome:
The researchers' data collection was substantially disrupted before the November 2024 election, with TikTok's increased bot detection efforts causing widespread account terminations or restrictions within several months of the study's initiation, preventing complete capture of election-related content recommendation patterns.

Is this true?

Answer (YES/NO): NO